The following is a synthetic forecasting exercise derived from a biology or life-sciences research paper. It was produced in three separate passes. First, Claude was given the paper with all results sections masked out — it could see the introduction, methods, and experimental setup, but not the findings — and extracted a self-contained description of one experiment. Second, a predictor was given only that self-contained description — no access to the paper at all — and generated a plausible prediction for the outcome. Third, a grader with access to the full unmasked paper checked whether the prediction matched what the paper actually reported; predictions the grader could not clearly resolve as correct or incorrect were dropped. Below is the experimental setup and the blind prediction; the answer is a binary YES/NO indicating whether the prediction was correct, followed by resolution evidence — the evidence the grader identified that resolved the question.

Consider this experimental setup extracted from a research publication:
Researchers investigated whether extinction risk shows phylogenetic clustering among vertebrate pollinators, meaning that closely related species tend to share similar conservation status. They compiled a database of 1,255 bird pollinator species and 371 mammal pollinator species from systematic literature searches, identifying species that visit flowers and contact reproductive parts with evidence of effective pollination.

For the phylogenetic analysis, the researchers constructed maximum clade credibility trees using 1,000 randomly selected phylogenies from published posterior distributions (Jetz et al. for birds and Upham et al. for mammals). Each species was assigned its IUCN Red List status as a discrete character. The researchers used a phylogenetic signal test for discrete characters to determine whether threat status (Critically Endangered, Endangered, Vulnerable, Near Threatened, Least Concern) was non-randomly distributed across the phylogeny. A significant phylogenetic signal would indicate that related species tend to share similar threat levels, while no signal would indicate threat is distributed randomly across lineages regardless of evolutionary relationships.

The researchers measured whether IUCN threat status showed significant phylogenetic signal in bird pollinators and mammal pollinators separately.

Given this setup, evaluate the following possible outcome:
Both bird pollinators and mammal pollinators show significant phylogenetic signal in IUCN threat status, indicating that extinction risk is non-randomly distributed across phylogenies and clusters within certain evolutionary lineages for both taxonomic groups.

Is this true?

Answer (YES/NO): YES